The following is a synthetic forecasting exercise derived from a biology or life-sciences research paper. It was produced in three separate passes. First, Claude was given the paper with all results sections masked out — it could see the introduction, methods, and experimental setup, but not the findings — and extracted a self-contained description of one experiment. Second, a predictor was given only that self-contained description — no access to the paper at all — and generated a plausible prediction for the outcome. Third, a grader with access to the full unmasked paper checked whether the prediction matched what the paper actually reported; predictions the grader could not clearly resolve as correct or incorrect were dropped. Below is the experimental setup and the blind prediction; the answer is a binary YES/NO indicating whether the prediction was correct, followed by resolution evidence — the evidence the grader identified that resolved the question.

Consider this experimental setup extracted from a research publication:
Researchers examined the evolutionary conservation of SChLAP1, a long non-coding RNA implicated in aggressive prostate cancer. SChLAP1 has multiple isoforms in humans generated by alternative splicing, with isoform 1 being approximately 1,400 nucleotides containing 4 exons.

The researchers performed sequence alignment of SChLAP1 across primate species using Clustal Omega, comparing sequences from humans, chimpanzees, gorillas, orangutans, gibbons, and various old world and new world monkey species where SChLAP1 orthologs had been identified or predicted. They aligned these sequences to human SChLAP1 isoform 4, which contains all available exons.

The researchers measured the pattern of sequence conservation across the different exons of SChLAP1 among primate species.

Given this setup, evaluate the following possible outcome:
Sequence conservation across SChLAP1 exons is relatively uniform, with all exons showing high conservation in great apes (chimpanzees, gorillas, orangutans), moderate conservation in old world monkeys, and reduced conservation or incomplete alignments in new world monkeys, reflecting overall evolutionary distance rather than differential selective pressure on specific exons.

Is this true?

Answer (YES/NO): NO